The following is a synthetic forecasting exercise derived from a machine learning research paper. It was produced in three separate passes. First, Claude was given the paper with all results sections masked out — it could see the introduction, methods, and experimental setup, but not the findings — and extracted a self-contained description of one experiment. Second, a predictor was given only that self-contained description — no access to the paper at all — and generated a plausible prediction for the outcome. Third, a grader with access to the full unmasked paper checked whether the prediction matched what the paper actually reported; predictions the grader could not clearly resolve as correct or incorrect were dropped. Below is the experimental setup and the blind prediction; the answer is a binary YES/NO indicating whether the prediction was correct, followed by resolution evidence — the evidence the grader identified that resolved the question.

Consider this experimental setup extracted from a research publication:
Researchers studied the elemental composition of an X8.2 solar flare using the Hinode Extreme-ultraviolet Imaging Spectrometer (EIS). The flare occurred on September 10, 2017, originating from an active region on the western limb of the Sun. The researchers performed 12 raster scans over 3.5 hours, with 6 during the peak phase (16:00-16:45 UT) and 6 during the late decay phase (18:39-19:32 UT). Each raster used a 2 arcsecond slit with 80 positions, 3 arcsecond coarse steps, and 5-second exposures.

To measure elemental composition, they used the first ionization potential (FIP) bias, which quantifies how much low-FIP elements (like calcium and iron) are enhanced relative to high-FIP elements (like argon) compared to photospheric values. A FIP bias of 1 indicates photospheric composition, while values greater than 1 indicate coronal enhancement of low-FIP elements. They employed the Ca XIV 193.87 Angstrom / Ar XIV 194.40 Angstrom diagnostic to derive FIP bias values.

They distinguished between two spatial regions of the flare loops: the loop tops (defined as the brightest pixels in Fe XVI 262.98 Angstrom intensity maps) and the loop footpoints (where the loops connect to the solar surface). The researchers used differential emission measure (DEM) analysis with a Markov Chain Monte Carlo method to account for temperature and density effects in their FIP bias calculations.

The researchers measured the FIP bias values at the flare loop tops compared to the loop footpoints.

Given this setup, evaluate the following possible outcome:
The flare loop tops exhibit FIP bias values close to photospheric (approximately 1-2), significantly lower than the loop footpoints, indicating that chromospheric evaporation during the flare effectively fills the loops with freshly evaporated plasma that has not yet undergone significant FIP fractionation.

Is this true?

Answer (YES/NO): NO